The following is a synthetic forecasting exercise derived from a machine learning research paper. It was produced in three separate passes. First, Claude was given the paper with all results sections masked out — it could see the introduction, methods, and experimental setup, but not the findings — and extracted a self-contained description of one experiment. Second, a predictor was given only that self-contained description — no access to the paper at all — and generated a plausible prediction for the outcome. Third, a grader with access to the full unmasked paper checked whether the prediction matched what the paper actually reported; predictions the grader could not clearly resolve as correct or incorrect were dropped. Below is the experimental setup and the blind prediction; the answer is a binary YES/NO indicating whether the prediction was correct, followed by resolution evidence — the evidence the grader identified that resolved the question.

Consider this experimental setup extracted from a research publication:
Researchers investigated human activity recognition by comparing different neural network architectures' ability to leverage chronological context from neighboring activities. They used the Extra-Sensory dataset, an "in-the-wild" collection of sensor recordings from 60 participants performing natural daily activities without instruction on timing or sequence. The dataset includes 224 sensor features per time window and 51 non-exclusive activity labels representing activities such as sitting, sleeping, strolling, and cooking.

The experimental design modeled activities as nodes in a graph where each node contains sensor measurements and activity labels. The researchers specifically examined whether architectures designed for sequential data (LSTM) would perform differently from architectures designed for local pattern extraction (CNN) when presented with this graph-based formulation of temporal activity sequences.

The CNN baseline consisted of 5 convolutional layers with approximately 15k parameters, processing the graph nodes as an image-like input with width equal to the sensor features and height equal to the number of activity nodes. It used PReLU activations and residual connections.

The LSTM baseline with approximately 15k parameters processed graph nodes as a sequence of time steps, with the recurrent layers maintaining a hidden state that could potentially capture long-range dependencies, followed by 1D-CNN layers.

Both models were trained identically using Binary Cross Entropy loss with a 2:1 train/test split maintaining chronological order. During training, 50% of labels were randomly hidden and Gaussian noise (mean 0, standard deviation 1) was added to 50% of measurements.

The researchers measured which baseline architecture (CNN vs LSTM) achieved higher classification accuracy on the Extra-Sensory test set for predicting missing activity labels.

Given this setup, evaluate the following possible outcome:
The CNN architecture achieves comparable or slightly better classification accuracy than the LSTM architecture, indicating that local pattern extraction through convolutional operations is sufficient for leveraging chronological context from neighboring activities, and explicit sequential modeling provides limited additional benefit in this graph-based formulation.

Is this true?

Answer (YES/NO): NO